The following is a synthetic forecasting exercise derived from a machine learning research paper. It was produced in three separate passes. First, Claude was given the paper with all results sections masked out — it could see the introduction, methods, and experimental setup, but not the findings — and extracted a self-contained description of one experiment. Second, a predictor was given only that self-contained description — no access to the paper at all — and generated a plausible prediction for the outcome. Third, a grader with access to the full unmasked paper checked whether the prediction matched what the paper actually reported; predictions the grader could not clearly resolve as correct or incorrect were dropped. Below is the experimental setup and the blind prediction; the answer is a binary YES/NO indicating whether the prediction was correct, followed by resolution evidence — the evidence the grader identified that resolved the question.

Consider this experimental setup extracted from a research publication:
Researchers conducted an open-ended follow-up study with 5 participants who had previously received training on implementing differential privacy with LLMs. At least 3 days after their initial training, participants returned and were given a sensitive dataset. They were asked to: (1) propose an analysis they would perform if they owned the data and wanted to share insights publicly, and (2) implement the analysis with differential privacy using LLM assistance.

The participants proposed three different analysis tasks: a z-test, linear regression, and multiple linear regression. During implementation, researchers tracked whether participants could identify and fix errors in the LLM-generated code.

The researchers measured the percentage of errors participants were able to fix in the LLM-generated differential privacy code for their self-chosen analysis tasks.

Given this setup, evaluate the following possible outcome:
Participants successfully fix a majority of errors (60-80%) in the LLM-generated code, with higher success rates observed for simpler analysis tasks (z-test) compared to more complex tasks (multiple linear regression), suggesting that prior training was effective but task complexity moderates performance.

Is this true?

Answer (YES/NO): NO